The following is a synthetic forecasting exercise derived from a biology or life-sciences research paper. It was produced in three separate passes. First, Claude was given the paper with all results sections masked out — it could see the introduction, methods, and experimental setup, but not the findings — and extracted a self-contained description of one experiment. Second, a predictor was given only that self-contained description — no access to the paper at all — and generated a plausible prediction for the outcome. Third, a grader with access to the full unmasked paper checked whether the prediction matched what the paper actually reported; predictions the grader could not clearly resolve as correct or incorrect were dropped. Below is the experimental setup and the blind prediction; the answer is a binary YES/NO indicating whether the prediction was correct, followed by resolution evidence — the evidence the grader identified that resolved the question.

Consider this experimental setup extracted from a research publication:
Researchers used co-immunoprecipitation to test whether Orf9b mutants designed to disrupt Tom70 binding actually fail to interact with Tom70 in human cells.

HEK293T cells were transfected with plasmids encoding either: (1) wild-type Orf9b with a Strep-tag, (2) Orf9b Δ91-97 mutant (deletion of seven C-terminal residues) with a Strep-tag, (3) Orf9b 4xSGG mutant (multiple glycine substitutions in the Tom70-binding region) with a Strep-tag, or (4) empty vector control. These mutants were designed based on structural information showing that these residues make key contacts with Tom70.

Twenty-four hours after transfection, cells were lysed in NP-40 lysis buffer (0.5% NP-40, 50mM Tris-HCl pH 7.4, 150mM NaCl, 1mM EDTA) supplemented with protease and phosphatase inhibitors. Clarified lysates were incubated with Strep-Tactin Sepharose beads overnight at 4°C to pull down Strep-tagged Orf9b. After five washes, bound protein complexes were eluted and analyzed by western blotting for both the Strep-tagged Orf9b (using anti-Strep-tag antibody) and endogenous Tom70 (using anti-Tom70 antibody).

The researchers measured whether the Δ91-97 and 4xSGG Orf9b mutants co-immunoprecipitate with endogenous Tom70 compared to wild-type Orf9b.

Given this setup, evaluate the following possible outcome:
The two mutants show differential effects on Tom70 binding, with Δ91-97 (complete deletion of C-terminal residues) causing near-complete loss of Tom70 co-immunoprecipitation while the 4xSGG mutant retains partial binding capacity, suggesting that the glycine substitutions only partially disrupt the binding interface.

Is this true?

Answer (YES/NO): NO